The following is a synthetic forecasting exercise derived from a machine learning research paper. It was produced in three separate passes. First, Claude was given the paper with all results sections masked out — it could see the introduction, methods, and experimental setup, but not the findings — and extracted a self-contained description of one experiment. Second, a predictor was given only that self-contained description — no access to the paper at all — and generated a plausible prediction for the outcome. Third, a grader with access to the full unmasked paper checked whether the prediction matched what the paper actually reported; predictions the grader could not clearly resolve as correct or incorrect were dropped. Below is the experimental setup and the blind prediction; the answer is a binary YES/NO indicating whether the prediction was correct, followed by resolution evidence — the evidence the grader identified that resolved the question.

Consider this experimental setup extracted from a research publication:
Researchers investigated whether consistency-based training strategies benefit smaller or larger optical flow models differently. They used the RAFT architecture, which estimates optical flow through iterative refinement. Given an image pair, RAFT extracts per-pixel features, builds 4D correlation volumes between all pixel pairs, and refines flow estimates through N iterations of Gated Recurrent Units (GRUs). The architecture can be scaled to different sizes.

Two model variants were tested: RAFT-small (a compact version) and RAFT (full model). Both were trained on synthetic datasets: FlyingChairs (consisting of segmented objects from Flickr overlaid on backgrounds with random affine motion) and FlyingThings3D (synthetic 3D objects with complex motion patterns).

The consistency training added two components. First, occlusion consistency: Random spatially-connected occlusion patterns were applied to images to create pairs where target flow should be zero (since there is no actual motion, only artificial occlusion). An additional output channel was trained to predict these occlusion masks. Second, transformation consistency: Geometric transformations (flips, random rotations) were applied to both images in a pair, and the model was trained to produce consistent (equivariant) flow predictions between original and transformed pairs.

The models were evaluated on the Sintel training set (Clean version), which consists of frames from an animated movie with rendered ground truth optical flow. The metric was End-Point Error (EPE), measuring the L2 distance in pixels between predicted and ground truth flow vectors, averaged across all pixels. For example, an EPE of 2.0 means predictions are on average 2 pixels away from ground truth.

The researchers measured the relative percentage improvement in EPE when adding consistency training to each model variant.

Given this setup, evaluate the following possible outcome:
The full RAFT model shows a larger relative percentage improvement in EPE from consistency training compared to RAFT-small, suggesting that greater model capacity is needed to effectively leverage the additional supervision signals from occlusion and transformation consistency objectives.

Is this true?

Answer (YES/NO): NO